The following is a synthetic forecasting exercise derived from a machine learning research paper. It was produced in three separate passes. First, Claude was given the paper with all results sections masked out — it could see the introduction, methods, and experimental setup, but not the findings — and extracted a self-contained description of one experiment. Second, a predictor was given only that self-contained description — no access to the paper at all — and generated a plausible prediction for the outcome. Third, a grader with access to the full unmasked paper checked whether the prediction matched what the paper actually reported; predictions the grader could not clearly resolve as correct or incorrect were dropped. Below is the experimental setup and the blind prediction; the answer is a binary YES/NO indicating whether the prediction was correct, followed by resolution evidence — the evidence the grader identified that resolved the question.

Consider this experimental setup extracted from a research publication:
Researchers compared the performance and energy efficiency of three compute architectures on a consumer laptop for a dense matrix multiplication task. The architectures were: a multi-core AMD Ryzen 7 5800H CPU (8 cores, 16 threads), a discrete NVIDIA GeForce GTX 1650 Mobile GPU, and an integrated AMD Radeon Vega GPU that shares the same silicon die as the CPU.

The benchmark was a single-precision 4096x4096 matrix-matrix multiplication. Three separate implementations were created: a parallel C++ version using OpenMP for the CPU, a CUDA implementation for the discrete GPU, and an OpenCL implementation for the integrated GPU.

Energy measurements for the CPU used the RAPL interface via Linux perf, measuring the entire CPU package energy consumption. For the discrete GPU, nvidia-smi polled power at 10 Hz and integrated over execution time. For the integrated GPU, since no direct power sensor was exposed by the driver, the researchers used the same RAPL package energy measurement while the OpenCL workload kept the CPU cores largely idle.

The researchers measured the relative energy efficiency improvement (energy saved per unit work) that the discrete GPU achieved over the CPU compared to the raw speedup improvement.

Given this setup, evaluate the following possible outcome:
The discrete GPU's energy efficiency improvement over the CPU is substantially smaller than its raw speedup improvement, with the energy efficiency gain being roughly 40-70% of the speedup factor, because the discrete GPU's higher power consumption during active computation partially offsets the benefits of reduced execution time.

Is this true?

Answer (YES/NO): YES